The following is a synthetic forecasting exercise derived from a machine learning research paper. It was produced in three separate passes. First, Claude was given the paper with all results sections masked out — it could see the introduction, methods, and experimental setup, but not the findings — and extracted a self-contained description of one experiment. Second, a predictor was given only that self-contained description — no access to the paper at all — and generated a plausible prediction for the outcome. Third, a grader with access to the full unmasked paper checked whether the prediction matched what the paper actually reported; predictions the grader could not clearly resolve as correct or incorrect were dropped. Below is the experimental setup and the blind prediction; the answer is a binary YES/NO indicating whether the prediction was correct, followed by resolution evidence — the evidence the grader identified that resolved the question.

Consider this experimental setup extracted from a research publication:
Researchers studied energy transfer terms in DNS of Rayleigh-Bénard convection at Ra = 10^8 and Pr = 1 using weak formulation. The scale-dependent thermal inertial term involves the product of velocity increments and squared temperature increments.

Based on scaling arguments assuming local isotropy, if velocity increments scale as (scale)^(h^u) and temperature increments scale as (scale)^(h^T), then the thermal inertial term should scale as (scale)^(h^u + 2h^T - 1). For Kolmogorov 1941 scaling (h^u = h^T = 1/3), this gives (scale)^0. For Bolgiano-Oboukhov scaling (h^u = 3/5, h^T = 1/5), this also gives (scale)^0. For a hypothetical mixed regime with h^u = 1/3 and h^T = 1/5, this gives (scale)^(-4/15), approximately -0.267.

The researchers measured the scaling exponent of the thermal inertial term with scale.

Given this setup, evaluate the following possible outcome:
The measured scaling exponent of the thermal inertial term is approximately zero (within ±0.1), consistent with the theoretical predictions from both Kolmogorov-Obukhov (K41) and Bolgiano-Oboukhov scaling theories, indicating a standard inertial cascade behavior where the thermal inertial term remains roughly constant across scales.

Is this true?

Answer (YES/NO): NO